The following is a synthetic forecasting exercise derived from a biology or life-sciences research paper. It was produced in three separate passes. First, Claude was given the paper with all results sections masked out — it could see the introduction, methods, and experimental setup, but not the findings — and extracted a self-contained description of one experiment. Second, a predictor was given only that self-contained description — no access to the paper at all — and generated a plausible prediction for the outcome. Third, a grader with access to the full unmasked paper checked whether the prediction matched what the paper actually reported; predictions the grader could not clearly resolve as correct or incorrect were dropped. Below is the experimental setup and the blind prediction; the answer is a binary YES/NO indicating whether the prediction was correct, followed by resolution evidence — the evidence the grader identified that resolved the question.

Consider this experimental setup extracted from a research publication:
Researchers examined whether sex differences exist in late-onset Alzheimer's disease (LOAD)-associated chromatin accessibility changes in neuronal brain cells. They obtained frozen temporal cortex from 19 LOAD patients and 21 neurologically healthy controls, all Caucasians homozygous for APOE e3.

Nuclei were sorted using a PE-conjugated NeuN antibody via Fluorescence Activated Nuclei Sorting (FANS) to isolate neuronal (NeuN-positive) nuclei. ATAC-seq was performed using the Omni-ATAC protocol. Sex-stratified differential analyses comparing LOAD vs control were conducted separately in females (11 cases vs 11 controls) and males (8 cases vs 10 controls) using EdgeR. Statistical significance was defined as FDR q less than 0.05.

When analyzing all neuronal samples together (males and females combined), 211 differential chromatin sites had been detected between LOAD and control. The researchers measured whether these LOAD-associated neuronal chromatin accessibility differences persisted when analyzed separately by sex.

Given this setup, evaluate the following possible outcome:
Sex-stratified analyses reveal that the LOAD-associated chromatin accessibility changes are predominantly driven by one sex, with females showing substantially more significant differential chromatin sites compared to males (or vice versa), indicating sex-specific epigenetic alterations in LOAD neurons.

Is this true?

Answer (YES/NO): NO